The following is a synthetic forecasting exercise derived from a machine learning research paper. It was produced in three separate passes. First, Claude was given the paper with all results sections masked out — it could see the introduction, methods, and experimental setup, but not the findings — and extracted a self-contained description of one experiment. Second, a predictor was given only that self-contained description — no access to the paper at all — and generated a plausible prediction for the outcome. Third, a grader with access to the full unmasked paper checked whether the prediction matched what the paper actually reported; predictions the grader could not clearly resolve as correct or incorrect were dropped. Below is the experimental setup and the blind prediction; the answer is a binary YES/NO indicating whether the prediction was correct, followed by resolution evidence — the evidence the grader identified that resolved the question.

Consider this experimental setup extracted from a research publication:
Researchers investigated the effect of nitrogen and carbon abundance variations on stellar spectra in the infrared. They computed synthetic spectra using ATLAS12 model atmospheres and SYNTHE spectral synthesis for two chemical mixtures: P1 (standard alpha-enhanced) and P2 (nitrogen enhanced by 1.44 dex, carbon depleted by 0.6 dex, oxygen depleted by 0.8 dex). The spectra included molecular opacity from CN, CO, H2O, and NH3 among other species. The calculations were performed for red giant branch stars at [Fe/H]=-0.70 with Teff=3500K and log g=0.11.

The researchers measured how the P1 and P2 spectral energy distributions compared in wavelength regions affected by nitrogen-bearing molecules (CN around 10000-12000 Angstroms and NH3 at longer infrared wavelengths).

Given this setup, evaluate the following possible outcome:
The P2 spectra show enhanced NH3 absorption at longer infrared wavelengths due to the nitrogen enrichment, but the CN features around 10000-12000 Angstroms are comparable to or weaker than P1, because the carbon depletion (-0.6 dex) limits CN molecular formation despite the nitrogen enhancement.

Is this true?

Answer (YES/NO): NO